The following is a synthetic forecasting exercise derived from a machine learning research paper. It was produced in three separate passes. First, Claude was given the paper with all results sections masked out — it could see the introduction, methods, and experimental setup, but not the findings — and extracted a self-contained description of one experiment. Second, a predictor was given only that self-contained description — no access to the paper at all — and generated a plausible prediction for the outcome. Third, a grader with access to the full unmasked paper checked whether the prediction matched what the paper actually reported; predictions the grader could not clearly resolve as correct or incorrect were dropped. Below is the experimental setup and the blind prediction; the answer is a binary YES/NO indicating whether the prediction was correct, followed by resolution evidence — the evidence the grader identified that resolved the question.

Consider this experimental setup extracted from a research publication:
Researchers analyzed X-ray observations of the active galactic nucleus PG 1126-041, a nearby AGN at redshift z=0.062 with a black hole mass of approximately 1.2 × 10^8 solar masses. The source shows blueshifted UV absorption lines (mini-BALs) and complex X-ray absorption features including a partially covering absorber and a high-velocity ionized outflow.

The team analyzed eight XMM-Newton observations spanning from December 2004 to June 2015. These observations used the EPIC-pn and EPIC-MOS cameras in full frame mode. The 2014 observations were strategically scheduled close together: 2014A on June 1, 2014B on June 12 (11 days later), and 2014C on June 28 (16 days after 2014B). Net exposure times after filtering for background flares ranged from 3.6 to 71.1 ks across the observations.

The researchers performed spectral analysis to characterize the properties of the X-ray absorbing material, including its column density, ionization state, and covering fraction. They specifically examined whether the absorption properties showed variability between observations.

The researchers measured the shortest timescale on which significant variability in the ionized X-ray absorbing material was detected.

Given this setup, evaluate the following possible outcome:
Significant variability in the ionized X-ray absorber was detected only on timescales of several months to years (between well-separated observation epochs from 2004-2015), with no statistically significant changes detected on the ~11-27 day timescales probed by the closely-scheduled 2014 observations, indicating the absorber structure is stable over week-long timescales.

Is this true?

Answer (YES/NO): NO